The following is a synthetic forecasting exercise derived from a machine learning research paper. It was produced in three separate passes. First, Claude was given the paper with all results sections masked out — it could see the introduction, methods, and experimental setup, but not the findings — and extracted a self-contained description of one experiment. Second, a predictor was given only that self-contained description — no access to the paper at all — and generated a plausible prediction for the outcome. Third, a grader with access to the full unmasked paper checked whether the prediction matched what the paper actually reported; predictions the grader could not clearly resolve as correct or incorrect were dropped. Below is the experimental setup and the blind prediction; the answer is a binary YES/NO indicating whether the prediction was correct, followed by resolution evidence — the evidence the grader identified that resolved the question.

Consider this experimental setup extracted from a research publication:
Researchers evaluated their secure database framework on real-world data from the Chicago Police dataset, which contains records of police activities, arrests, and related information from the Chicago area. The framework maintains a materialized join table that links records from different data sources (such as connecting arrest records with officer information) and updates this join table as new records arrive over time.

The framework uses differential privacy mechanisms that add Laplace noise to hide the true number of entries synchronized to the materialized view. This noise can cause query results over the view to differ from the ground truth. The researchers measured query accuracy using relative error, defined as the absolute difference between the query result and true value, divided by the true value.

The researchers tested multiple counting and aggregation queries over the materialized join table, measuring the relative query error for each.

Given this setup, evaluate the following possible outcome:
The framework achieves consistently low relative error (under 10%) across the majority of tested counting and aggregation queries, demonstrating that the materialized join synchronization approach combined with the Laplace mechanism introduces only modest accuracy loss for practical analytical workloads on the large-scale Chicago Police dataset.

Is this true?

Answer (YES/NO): YES